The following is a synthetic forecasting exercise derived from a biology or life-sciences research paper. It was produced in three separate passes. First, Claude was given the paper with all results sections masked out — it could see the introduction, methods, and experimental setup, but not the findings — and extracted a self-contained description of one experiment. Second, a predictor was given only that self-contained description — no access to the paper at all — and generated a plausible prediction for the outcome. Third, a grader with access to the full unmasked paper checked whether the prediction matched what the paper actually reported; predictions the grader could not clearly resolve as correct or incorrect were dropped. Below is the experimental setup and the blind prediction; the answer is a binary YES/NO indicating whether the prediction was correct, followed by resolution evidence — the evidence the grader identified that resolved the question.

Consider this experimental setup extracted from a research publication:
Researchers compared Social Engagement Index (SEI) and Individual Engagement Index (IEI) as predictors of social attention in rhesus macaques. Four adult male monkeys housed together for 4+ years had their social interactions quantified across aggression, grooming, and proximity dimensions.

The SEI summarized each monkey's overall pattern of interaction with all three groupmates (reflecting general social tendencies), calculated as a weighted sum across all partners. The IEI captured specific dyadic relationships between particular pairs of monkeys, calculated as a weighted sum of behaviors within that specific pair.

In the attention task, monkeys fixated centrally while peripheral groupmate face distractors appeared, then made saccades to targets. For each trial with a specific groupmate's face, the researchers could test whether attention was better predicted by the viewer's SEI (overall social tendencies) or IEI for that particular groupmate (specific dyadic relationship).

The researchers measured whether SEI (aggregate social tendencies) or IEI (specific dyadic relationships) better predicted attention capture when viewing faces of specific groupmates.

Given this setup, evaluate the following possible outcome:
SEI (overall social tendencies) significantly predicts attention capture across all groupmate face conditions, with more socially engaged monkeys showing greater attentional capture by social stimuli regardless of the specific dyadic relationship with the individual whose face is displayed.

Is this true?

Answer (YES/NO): NO